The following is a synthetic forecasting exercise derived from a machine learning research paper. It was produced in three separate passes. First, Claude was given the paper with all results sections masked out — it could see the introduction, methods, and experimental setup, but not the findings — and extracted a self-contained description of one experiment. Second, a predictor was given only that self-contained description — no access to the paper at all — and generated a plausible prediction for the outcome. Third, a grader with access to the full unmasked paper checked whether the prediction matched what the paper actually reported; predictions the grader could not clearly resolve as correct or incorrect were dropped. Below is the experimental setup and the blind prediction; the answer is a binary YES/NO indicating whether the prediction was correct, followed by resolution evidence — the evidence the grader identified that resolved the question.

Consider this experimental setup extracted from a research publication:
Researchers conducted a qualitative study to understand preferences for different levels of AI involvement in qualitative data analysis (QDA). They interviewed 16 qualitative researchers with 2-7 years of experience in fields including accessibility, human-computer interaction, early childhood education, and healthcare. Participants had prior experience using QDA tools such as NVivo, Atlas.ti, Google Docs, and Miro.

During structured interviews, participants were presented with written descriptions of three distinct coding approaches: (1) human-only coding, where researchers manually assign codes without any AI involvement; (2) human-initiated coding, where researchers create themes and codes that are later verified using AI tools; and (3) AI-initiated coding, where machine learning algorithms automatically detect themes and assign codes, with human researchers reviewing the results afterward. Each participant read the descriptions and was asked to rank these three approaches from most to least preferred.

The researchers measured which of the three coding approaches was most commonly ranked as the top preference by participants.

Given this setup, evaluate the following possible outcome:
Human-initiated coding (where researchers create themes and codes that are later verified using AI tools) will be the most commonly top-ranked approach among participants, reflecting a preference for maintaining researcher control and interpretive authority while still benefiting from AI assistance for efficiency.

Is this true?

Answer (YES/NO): NO